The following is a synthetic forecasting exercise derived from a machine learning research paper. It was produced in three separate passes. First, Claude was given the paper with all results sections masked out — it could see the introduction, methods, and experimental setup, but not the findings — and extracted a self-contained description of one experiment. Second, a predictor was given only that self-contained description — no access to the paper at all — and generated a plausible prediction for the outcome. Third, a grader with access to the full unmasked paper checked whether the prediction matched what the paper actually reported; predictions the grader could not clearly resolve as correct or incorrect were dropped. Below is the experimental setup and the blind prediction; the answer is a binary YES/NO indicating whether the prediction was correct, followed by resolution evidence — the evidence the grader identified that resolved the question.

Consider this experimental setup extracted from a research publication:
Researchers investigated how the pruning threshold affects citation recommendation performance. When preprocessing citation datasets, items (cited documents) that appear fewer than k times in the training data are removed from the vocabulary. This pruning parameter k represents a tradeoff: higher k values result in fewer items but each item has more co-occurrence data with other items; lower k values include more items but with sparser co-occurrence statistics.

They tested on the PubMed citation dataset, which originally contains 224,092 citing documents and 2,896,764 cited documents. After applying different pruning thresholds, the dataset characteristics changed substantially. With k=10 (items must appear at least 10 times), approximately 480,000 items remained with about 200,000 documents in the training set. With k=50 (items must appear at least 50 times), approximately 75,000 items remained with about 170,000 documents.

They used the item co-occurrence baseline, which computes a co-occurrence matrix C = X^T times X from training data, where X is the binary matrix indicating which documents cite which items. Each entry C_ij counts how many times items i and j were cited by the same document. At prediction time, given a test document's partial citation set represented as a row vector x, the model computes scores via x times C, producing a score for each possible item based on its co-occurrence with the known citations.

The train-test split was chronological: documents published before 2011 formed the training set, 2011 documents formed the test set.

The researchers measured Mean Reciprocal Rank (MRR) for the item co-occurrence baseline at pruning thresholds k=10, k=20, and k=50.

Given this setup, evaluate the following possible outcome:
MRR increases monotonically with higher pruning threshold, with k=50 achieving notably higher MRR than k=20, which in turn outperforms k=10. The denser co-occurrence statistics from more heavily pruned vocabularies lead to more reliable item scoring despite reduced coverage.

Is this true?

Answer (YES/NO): YES